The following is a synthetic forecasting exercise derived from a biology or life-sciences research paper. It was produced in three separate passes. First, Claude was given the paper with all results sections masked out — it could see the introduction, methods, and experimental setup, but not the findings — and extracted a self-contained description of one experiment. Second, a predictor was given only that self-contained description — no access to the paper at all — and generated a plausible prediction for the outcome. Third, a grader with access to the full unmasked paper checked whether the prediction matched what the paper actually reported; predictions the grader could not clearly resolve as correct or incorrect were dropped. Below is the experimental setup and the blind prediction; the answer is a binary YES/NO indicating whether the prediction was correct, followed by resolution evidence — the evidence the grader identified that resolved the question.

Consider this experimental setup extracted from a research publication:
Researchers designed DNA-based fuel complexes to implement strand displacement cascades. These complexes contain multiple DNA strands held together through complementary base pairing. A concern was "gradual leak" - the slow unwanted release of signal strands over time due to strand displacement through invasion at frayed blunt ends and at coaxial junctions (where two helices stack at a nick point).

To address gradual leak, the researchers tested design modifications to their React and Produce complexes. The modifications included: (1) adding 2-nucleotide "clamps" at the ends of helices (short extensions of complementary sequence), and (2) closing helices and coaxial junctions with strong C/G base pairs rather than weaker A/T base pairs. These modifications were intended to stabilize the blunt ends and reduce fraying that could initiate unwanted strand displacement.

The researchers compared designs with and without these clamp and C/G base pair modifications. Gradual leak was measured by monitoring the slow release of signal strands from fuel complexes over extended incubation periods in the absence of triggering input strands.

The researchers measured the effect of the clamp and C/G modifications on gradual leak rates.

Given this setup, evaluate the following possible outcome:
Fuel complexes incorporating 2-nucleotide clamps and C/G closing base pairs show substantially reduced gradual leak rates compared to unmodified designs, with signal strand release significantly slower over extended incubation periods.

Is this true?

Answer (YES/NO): YES